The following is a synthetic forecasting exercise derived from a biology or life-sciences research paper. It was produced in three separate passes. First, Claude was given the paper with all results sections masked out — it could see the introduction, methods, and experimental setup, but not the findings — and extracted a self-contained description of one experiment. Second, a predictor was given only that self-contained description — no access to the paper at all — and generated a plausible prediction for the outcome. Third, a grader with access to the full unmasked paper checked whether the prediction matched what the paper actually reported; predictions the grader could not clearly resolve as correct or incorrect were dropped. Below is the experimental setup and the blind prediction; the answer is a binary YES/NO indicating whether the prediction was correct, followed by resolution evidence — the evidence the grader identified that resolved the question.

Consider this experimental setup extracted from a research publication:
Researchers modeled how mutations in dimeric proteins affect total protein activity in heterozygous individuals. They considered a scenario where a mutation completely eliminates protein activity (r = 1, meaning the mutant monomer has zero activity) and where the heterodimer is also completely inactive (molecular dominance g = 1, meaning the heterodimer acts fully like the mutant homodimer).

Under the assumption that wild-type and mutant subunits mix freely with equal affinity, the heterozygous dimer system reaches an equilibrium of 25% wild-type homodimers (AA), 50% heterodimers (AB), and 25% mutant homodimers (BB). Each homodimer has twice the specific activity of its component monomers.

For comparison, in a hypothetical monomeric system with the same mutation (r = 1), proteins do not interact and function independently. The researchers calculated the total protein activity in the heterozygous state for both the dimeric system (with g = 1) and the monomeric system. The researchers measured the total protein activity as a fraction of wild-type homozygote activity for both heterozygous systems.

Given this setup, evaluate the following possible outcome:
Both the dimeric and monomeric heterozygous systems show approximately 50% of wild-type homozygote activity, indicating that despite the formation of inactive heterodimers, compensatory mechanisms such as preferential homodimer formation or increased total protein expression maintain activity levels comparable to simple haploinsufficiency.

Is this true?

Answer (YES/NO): NO